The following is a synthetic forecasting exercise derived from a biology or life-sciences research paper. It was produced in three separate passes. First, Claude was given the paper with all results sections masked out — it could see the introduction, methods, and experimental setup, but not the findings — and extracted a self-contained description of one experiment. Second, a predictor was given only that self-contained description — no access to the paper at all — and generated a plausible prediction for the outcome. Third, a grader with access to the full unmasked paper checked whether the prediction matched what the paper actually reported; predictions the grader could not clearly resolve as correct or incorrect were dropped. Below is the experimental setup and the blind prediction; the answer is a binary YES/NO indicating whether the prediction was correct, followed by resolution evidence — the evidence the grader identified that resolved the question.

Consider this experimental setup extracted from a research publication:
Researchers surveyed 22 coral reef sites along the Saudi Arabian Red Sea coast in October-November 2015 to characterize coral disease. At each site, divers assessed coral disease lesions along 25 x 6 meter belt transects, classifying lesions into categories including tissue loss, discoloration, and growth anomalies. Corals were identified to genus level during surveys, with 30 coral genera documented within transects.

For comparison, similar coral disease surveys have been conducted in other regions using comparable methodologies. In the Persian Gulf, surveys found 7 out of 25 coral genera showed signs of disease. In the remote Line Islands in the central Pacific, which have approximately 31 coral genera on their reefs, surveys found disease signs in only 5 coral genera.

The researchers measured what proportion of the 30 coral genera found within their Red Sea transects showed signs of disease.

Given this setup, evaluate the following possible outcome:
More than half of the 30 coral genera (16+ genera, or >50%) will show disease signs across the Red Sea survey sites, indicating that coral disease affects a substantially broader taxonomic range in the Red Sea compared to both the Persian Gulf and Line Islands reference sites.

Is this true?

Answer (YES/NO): YES